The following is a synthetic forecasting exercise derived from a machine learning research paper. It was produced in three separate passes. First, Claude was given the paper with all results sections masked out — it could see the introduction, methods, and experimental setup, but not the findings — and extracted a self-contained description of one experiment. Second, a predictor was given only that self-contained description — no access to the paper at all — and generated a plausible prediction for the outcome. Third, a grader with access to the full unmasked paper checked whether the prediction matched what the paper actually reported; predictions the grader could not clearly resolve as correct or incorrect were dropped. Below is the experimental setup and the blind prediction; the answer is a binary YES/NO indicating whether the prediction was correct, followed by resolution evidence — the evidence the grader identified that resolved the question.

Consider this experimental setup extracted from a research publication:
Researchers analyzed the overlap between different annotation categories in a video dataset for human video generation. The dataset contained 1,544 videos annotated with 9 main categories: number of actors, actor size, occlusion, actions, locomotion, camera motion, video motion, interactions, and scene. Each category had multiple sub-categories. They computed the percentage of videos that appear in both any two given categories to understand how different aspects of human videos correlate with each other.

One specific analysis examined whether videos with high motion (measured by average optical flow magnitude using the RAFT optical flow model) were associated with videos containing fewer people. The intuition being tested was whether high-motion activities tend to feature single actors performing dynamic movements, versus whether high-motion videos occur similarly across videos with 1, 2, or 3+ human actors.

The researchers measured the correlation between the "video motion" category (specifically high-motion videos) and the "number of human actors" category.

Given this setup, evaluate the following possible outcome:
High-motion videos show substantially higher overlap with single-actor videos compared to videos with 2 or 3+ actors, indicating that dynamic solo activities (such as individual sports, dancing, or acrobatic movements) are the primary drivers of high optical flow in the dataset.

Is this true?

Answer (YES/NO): NO